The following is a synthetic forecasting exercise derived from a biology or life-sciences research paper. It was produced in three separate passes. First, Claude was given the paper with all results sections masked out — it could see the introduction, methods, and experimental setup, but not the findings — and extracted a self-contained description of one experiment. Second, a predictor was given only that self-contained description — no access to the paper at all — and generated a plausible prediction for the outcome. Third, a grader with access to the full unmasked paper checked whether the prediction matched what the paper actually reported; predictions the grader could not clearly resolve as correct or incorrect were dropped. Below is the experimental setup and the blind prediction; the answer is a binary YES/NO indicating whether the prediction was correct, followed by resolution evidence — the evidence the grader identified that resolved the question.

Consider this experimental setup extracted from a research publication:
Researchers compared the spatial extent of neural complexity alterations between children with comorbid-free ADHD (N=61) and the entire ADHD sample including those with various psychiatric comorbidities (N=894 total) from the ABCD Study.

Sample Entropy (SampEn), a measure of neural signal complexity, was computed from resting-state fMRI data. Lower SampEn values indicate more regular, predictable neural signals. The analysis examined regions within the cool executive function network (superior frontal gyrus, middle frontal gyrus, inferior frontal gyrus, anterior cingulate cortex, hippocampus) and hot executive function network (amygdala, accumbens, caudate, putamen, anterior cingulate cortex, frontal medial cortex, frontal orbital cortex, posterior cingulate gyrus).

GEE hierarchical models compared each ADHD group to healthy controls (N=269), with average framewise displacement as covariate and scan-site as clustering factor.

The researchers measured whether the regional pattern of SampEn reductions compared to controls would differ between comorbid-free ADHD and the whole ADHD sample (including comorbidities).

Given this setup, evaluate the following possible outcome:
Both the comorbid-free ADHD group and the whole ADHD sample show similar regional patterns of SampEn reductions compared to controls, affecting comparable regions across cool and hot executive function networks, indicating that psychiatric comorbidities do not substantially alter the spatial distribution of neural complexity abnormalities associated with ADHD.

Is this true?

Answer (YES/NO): NO